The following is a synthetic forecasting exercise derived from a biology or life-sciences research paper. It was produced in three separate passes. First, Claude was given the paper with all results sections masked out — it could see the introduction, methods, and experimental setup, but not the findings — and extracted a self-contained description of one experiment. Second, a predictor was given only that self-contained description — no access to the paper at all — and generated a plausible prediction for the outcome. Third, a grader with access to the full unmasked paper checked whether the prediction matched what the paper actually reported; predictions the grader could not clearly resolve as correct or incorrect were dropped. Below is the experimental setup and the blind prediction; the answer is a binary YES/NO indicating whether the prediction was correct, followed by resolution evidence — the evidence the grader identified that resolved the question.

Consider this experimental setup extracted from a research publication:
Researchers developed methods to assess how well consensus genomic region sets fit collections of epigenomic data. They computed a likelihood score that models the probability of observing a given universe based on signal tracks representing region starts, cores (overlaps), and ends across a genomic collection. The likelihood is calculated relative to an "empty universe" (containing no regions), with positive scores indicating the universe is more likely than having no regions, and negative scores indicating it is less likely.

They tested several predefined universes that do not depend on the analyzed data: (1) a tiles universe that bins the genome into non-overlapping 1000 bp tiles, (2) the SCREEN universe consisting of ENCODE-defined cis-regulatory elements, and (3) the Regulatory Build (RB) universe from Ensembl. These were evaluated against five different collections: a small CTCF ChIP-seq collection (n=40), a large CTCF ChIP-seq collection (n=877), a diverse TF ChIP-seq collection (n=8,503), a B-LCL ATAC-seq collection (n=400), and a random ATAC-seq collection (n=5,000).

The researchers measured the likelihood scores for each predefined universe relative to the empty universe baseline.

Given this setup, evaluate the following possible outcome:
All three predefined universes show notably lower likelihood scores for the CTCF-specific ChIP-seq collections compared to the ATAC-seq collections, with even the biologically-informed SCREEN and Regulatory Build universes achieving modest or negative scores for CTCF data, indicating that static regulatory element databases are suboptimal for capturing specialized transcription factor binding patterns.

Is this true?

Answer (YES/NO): NO